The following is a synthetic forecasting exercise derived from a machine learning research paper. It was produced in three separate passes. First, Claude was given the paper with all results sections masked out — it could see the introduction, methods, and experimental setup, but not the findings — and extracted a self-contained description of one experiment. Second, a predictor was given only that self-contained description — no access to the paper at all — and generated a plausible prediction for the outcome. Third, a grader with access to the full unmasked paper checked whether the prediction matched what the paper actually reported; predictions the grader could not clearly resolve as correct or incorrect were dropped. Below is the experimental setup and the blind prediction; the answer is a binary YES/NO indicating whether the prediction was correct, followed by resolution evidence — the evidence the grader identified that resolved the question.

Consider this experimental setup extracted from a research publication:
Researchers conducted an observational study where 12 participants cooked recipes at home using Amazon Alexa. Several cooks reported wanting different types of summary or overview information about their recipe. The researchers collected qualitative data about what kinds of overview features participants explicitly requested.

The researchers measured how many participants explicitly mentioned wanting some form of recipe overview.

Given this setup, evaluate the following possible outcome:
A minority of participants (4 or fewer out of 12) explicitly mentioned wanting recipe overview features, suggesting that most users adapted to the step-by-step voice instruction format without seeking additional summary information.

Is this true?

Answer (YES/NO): NO